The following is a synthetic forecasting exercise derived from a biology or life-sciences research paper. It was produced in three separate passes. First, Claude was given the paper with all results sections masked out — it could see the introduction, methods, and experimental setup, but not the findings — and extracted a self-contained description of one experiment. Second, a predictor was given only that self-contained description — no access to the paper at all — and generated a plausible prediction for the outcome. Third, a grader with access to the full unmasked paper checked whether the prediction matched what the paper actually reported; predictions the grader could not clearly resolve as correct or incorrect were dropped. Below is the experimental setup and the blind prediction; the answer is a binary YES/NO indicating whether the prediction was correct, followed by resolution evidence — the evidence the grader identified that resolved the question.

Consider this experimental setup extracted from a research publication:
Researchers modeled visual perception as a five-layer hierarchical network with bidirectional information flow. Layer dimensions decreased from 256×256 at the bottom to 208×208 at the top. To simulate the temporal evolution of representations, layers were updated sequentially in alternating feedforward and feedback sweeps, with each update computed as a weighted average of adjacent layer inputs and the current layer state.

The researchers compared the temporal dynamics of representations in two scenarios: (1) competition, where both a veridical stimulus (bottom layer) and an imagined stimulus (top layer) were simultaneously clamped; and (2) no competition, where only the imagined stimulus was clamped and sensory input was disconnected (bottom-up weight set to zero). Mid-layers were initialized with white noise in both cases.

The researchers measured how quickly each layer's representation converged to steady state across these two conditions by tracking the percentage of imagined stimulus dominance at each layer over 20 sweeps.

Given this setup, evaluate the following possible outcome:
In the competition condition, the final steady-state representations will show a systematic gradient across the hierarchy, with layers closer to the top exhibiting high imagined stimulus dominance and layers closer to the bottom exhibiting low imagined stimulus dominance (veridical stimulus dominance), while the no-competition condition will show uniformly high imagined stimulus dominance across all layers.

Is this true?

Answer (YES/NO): YES